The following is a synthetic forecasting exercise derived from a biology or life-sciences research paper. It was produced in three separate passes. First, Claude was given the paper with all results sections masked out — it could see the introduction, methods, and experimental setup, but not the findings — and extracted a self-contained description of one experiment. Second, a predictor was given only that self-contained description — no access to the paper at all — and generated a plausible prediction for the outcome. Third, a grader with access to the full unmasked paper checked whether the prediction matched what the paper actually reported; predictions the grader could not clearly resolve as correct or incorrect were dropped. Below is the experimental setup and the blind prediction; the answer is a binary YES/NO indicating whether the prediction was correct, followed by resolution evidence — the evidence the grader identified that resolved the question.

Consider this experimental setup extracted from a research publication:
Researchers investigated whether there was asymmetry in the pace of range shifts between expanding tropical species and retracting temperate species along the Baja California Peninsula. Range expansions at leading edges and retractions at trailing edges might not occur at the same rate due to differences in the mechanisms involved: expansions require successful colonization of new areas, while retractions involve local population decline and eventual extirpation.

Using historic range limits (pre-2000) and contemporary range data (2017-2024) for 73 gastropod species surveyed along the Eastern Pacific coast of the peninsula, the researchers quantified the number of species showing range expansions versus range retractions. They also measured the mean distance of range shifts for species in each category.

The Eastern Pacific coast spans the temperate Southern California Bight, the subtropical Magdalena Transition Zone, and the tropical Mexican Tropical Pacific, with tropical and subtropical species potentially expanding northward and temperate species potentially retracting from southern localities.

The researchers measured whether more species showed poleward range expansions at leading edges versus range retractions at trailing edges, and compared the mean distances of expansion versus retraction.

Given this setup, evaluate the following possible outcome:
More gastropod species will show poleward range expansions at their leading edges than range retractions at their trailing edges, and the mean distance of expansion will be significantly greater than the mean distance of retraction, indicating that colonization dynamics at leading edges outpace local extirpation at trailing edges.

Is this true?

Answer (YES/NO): YES